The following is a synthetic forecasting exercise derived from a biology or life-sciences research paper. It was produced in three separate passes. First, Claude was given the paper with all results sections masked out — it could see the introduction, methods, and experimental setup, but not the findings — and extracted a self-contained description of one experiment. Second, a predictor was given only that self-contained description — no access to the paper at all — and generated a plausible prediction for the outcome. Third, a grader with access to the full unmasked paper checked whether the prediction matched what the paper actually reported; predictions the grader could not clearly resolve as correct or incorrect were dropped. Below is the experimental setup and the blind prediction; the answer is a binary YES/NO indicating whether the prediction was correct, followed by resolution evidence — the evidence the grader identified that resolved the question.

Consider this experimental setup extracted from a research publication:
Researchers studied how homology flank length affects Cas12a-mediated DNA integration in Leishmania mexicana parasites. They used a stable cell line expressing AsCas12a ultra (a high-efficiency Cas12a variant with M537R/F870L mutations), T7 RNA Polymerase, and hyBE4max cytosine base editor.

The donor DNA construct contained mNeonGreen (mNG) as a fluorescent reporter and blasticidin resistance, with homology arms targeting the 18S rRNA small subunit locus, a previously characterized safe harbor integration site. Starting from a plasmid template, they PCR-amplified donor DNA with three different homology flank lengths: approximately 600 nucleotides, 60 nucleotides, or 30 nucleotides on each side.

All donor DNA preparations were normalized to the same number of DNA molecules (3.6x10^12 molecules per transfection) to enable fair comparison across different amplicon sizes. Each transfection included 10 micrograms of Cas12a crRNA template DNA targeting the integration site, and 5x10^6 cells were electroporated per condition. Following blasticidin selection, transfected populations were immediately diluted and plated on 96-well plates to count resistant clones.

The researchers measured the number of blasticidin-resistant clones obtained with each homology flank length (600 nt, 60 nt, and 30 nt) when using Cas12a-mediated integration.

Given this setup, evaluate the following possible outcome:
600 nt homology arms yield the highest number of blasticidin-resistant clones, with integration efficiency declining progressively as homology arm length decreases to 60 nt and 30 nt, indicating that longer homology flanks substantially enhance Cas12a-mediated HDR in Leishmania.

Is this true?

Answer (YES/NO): NO